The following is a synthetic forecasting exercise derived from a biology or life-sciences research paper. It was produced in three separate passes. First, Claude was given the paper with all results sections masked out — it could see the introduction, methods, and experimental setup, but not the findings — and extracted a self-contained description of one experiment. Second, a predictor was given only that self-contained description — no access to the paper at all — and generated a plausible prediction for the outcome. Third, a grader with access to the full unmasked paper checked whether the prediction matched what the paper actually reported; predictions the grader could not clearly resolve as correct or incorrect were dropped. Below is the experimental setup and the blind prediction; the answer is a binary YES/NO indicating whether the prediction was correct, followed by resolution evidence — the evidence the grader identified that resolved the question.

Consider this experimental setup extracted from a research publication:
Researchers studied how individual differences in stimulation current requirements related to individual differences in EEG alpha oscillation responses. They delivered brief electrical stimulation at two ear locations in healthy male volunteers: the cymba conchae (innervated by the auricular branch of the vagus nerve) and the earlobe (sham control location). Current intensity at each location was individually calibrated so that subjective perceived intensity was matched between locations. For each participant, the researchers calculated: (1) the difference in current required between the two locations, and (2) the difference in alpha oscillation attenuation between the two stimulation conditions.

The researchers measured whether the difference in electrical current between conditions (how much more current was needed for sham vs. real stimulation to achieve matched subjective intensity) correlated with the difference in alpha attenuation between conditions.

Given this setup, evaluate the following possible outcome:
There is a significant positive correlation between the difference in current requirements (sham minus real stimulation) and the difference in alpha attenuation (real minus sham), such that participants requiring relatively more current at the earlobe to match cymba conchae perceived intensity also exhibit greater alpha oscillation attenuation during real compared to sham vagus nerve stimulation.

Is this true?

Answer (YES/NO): NO